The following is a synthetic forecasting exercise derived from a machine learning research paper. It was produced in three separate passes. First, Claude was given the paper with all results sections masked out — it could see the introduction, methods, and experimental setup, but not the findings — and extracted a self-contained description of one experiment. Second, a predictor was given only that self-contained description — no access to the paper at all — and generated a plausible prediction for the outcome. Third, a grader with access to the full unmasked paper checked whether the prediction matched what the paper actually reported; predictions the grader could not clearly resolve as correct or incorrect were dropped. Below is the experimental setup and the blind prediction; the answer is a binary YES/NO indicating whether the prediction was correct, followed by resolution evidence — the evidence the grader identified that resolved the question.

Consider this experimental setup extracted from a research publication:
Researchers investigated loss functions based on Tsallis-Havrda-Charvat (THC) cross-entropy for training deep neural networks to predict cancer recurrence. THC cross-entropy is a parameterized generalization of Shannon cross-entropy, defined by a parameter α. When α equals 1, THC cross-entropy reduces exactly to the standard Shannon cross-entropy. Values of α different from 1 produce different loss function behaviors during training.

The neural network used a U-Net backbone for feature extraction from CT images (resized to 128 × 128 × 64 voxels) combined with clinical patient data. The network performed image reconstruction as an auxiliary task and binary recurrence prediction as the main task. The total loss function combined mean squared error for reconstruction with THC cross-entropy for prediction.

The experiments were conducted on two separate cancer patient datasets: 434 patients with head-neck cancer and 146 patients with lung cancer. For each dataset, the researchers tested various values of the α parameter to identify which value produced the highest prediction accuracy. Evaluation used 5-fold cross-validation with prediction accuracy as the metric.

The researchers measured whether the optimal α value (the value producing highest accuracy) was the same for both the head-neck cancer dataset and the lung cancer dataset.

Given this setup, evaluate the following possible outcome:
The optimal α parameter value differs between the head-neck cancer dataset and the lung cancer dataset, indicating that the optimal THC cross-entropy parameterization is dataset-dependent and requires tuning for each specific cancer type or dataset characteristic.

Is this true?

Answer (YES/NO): YES